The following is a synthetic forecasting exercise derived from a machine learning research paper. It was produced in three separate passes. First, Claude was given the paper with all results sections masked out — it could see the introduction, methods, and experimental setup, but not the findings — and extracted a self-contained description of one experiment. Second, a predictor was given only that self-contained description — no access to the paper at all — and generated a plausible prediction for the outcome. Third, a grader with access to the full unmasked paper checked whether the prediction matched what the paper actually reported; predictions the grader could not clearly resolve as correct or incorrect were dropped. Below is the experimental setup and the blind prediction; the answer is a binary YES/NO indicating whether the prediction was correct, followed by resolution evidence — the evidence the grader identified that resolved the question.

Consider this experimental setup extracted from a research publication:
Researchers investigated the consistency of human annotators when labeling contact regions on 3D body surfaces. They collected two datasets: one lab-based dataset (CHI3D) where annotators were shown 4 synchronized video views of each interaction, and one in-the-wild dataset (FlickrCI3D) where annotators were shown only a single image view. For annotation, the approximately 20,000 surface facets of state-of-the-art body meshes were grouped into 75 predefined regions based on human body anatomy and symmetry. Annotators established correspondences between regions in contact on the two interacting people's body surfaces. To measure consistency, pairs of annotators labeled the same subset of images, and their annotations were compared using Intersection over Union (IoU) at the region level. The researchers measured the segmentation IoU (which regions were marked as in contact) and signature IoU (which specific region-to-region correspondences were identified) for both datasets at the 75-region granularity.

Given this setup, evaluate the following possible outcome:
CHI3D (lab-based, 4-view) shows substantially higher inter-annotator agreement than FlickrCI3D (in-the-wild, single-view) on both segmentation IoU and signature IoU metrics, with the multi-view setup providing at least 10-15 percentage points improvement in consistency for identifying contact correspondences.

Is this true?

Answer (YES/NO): YES